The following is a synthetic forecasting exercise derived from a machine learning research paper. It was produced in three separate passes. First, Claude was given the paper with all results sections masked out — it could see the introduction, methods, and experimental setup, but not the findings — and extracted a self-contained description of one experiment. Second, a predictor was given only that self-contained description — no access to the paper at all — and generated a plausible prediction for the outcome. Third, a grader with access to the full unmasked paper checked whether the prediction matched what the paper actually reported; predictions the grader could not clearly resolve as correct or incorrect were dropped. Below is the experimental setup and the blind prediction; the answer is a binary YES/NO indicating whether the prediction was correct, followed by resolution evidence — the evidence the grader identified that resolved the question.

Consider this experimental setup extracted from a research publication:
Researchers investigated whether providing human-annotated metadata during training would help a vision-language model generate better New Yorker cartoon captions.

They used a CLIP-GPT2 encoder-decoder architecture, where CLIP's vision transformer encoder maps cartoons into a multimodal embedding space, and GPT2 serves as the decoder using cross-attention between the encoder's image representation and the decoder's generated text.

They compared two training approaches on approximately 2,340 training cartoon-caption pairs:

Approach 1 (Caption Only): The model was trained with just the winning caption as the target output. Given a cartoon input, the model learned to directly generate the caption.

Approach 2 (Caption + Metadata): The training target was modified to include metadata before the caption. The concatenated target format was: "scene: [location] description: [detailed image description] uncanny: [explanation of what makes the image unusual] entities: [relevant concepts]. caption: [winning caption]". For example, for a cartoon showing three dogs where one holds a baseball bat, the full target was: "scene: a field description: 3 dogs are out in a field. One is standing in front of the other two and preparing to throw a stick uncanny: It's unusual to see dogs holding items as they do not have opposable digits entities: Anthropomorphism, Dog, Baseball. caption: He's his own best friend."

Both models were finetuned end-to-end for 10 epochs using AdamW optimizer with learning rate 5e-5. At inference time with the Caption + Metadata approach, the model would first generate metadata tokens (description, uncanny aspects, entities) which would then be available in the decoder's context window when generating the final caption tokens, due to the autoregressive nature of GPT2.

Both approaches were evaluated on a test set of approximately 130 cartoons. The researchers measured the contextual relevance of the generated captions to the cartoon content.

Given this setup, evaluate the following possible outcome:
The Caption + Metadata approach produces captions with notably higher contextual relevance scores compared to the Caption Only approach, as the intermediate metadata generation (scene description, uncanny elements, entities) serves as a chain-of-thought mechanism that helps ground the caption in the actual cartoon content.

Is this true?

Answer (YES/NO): NO